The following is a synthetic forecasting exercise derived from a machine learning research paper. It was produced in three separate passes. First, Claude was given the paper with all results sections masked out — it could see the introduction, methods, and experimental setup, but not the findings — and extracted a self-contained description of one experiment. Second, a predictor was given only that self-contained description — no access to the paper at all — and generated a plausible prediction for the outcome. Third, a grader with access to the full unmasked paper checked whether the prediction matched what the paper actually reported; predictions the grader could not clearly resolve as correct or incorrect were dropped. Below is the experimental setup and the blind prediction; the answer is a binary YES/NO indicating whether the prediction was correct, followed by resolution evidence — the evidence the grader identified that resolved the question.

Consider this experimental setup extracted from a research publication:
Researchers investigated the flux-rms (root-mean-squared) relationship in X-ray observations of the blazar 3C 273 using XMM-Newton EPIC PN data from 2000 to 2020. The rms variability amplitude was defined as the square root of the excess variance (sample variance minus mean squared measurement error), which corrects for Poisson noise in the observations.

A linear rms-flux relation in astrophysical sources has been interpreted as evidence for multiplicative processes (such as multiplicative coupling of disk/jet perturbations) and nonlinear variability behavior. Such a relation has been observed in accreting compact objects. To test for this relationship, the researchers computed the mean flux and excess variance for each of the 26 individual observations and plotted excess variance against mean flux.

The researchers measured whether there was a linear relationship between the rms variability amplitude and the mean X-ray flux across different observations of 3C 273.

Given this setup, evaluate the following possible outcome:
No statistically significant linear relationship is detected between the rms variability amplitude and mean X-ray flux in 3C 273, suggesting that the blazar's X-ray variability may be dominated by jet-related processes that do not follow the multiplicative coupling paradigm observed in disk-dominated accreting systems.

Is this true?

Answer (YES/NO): NO